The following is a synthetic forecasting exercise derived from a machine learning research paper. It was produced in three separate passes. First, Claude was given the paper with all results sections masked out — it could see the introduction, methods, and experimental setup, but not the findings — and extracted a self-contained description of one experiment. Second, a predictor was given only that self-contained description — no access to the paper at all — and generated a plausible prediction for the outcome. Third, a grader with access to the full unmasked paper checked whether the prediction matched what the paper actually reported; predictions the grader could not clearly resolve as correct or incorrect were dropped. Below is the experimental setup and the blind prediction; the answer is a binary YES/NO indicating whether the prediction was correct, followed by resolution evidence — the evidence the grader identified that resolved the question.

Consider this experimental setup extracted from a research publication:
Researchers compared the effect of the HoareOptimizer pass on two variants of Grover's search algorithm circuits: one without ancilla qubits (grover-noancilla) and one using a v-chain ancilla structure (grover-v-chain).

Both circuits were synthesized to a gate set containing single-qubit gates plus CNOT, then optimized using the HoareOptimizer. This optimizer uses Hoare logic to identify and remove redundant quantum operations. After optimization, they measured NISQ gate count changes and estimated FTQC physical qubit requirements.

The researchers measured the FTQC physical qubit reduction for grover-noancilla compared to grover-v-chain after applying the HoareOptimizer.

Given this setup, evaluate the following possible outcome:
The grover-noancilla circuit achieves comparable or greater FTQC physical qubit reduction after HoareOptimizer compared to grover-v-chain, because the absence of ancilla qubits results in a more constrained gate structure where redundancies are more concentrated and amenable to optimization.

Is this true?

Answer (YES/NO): NO